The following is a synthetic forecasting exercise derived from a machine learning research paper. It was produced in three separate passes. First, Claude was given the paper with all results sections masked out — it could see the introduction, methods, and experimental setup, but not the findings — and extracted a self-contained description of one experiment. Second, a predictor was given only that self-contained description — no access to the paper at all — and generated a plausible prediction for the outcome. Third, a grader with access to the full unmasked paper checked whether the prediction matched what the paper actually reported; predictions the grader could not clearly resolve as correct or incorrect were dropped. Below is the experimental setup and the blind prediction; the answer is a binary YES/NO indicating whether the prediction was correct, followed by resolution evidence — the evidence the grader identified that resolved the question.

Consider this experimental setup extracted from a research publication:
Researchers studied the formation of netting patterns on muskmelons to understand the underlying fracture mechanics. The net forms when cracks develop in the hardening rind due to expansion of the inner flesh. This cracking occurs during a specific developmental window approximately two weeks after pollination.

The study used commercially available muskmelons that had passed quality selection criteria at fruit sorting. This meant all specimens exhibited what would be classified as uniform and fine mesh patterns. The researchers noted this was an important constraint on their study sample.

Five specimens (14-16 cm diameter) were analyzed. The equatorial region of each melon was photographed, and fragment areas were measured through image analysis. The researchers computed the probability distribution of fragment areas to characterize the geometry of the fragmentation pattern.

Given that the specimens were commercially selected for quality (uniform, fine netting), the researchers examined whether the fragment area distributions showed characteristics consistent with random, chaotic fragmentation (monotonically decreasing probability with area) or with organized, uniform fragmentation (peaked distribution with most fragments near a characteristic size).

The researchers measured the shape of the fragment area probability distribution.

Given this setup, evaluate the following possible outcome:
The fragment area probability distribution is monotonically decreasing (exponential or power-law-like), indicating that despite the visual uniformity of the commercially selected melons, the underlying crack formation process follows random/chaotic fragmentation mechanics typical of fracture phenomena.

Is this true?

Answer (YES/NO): NO